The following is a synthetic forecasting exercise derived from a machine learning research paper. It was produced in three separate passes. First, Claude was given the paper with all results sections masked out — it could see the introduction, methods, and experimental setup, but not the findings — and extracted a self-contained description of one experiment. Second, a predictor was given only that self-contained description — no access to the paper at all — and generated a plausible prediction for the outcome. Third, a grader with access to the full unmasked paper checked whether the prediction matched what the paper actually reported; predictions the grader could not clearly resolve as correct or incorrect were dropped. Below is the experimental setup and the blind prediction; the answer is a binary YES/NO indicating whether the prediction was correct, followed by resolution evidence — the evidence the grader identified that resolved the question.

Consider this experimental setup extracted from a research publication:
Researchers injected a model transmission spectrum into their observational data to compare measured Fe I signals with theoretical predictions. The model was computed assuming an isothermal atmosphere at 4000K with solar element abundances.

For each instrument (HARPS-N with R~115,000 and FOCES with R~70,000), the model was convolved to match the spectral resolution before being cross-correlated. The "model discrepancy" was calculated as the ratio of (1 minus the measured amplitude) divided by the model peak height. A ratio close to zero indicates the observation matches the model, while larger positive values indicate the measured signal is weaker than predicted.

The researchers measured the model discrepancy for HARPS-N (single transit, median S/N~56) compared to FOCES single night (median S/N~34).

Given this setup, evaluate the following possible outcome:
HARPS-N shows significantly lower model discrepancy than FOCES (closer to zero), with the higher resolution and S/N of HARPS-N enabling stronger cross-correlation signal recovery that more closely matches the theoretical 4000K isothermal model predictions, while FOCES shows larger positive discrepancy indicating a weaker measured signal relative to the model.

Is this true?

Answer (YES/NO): NO